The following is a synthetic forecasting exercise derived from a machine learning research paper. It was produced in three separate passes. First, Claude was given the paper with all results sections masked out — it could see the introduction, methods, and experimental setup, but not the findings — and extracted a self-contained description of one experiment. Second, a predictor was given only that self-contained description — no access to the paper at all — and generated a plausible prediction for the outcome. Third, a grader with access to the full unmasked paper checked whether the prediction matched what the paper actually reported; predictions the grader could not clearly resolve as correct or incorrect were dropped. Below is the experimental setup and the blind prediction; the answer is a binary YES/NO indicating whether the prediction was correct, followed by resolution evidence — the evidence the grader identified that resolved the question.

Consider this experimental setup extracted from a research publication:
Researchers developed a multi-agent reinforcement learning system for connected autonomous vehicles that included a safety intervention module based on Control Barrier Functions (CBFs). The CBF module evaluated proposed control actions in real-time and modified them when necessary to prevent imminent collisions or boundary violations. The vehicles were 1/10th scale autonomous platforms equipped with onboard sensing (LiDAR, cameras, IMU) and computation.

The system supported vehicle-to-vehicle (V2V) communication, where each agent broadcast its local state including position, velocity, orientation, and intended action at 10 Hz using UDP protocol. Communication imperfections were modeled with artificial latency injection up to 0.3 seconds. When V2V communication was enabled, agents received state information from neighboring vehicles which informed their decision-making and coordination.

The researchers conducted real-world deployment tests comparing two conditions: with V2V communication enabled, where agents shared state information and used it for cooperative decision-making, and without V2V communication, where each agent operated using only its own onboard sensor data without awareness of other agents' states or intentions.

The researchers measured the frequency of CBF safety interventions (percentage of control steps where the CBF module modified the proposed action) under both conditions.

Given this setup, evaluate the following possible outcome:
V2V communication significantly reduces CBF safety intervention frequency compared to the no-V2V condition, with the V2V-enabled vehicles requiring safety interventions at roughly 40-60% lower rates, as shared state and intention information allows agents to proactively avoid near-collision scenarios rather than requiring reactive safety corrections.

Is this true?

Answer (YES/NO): NO